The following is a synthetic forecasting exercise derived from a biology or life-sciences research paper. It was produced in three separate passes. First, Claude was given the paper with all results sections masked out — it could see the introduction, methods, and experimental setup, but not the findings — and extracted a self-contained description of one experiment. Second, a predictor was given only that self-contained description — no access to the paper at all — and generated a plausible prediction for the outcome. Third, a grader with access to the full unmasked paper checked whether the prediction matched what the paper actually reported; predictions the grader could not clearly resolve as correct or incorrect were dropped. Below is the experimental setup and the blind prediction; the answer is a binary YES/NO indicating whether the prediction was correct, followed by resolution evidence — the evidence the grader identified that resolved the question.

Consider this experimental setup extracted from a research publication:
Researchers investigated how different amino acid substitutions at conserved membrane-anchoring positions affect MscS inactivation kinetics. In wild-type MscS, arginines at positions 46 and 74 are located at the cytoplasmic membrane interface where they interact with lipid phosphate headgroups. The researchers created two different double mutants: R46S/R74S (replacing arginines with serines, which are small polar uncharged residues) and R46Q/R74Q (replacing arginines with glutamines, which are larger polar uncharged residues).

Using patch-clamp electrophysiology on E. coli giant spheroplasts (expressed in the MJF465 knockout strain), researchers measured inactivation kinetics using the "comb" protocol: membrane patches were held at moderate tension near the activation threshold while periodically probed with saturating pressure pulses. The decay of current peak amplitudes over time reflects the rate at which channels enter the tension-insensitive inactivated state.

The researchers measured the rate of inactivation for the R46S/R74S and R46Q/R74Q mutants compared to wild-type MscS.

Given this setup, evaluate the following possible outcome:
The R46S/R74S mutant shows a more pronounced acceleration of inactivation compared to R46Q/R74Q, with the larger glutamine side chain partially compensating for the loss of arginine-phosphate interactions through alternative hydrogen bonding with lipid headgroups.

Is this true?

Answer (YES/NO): YES